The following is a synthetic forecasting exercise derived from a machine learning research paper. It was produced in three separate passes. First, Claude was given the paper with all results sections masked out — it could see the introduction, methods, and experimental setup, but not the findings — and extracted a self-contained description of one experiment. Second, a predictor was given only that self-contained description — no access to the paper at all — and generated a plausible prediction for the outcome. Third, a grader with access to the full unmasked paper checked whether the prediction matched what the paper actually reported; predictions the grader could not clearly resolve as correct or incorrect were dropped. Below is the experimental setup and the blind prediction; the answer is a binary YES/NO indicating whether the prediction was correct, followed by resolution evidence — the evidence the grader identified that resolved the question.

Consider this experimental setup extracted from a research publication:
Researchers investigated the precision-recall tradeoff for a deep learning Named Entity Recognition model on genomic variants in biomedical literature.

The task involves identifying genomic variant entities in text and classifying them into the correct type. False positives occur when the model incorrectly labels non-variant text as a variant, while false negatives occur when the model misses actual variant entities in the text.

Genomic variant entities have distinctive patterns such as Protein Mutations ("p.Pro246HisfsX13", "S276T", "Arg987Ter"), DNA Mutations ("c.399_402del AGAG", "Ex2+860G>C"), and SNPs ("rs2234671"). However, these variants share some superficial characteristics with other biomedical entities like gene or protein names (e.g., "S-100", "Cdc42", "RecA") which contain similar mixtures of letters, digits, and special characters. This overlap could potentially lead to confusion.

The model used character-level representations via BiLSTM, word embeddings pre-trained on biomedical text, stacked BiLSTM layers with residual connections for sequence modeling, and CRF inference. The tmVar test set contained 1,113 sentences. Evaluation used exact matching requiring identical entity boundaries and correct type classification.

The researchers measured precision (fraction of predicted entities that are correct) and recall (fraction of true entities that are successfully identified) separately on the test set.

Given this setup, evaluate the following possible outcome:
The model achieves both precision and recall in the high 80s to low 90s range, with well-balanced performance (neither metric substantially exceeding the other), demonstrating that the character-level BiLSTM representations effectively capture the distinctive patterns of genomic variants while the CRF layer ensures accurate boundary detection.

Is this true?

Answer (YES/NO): YES